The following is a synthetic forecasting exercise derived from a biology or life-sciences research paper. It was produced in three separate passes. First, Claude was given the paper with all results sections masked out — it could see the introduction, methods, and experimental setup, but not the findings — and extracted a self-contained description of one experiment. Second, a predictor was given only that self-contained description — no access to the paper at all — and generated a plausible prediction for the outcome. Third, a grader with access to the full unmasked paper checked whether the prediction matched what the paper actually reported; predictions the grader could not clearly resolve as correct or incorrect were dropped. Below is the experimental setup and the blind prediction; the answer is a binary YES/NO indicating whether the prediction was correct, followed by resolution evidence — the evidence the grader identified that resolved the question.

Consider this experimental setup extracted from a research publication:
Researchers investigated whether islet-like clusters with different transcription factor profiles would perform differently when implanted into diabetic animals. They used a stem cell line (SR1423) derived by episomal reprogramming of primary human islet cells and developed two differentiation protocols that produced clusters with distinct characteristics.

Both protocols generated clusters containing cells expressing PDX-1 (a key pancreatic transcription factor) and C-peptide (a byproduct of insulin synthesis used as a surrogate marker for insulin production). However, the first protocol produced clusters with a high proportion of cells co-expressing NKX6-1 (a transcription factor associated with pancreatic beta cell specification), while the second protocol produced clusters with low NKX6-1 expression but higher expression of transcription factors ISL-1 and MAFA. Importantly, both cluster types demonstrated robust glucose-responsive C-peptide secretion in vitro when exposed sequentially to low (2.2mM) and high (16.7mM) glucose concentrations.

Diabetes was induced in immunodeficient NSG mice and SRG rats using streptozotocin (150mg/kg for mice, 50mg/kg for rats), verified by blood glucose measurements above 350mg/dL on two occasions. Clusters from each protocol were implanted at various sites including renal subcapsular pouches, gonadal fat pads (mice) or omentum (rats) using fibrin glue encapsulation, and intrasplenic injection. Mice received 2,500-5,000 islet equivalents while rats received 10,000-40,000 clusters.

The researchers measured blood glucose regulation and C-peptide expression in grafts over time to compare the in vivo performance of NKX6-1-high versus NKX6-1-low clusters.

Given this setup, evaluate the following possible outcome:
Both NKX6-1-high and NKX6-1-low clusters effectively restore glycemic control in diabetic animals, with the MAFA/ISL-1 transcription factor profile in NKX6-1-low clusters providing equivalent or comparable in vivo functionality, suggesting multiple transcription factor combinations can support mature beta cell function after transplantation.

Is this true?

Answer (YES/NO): NO